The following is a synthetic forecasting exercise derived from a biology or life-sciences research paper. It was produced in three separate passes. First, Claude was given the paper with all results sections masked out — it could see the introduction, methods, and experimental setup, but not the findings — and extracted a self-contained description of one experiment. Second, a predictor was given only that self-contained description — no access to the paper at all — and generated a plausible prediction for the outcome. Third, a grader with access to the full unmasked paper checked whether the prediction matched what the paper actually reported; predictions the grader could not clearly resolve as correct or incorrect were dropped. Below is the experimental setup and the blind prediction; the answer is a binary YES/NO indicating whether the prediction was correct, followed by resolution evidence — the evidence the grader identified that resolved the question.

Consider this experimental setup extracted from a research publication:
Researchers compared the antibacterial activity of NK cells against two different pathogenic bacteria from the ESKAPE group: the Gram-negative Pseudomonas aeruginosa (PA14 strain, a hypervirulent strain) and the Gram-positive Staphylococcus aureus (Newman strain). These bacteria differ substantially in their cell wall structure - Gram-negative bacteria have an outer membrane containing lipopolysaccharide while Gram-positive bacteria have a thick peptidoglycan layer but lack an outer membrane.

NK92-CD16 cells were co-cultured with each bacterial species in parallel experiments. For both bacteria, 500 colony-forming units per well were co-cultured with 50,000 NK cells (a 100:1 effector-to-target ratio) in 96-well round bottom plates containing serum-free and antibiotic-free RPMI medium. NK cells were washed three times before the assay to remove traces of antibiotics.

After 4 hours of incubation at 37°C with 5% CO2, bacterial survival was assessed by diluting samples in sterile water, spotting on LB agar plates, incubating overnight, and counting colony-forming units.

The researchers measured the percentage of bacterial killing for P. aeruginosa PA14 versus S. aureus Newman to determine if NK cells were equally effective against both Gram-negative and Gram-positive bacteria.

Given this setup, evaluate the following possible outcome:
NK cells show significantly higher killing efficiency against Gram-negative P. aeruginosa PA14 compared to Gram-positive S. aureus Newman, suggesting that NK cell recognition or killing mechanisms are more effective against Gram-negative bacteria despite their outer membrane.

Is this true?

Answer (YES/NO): NO